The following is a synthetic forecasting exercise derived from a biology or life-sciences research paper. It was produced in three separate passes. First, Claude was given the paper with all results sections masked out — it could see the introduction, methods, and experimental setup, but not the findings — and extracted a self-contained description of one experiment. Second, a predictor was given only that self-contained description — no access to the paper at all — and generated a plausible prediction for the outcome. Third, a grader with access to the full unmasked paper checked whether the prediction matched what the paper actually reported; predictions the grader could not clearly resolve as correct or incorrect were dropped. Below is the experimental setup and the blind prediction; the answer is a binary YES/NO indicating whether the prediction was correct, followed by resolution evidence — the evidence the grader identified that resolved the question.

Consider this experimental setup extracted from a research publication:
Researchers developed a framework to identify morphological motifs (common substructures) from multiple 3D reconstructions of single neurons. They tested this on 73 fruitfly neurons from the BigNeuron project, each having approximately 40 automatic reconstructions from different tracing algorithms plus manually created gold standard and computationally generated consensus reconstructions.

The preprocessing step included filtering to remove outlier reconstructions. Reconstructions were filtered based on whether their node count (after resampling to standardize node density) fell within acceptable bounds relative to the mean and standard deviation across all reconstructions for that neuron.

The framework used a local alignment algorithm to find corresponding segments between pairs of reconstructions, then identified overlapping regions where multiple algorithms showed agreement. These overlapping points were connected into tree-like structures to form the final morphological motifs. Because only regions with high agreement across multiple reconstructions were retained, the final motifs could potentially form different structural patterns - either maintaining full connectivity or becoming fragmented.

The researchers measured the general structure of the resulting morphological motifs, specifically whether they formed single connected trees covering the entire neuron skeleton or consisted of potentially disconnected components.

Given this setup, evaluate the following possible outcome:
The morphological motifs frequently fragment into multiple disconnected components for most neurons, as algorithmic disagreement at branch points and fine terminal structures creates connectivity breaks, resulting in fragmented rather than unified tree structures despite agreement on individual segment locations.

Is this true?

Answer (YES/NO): YES